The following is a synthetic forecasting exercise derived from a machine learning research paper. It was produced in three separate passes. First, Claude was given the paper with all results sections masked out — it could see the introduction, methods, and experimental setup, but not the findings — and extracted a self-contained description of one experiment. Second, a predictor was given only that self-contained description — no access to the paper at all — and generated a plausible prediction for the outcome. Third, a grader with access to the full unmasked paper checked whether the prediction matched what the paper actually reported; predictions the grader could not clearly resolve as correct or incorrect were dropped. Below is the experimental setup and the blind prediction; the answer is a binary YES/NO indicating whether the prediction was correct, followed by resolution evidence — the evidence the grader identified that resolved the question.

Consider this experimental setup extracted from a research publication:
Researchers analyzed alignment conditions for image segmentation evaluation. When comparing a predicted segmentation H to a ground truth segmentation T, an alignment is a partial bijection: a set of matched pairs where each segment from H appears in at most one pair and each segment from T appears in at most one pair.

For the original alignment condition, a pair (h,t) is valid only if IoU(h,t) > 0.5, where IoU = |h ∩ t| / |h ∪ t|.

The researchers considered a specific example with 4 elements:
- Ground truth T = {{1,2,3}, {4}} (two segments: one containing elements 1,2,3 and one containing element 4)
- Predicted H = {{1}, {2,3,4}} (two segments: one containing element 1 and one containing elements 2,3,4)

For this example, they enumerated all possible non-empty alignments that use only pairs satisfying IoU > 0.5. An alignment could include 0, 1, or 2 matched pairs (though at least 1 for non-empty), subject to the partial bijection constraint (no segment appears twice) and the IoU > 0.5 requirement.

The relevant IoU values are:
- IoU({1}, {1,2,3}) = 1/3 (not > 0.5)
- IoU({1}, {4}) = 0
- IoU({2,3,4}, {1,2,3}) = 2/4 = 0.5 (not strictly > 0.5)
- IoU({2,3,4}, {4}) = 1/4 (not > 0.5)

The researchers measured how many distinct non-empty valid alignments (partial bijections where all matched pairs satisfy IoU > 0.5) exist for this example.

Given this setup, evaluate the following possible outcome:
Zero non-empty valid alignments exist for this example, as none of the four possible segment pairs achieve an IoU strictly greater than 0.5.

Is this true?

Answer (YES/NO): YES